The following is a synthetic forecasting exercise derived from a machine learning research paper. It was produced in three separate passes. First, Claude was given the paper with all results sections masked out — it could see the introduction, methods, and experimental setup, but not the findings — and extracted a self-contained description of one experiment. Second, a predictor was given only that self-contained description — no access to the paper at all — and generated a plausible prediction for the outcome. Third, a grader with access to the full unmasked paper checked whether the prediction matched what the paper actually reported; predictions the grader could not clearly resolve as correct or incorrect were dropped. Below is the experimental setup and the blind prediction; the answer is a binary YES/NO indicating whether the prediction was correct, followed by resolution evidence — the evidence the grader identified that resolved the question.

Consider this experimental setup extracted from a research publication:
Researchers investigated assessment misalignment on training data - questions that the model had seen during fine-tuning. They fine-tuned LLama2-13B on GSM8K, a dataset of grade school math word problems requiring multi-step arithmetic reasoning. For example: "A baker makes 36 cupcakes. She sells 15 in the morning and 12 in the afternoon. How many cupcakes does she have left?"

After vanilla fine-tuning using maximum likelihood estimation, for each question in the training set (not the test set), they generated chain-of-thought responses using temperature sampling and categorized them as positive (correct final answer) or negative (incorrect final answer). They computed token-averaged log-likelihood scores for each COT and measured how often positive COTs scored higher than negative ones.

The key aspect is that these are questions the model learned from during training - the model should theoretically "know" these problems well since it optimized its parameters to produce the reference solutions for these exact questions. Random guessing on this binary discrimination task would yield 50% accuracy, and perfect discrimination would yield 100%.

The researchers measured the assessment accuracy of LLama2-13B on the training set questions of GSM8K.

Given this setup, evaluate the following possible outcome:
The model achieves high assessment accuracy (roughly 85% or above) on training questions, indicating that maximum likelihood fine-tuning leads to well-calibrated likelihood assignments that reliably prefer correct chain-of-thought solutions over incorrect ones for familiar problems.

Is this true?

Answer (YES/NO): NO